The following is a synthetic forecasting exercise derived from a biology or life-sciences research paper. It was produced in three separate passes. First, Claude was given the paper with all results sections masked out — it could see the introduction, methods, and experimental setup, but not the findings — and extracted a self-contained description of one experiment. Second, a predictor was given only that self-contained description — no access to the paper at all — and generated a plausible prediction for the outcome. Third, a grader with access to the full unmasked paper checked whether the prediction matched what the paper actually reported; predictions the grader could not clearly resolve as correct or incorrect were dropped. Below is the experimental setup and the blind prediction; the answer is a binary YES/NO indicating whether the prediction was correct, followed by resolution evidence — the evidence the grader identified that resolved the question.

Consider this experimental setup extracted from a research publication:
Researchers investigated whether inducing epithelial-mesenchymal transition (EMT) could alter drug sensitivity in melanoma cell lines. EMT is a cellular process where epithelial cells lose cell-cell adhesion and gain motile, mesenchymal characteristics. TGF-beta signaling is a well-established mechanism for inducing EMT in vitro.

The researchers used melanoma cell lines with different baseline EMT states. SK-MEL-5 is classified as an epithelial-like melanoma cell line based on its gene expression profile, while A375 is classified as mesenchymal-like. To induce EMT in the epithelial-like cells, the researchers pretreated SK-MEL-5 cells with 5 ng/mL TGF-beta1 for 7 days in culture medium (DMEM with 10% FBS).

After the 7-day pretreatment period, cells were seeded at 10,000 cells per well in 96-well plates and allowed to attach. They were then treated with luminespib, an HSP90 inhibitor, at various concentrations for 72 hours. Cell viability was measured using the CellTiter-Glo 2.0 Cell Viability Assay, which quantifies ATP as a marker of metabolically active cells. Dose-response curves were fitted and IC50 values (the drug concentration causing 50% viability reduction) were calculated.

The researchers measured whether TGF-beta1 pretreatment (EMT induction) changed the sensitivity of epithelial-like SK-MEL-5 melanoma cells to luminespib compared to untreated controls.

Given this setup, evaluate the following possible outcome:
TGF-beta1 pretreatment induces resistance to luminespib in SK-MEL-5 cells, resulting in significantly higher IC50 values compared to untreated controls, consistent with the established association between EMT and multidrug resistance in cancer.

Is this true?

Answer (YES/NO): NO